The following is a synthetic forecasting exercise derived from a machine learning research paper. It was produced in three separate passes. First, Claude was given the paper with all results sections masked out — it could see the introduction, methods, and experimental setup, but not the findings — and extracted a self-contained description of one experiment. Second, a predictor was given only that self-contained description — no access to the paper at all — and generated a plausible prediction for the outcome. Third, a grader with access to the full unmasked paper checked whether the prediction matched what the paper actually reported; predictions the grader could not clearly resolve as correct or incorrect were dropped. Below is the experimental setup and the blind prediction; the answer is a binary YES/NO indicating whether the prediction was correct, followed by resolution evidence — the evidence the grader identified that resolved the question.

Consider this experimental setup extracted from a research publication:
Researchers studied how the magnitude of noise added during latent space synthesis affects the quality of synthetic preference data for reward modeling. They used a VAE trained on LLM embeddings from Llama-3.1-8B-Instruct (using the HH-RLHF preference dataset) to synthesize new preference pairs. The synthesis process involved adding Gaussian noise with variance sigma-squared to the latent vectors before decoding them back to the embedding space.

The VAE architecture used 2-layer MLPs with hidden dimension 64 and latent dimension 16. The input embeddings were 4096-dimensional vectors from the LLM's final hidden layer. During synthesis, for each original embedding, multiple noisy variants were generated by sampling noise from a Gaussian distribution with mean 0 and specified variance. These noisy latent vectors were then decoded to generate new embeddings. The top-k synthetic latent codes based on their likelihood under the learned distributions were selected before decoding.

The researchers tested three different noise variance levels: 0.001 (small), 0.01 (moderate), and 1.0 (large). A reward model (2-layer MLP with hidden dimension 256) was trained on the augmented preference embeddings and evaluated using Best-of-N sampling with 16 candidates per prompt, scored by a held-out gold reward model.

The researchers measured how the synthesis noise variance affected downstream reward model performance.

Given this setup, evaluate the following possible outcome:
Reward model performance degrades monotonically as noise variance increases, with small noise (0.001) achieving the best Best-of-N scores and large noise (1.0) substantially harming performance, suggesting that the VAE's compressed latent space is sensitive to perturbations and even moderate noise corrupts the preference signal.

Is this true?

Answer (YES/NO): NO